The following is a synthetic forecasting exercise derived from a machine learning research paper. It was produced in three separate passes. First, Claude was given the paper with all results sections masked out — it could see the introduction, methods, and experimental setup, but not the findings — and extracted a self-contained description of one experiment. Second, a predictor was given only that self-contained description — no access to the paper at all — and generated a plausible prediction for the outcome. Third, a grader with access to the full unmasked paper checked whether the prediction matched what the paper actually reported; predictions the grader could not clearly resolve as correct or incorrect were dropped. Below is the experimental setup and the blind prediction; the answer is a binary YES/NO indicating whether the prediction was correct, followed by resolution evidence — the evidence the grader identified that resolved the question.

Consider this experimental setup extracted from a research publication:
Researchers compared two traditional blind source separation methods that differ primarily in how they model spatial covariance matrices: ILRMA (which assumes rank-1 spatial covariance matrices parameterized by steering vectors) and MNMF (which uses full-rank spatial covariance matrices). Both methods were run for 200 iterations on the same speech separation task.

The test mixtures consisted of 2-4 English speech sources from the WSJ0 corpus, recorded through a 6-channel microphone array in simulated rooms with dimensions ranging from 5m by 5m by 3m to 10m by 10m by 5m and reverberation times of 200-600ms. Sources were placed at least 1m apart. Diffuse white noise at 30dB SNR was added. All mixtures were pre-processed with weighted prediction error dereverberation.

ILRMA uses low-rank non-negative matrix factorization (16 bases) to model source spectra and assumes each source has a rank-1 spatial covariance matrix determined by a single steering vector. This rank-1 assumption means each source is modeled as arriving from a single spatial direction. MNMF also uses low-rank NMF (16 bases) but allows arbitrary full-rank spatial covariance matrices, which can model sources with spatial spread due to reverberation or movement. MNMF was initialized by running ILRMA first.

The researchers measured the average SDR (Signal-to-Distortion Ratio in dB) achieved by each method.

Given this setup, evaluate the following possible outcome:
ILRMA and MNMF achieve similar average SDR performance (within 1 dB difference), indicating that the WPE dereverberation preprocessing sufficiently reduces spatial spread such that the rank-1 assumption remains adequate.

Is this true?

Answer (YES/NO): YES